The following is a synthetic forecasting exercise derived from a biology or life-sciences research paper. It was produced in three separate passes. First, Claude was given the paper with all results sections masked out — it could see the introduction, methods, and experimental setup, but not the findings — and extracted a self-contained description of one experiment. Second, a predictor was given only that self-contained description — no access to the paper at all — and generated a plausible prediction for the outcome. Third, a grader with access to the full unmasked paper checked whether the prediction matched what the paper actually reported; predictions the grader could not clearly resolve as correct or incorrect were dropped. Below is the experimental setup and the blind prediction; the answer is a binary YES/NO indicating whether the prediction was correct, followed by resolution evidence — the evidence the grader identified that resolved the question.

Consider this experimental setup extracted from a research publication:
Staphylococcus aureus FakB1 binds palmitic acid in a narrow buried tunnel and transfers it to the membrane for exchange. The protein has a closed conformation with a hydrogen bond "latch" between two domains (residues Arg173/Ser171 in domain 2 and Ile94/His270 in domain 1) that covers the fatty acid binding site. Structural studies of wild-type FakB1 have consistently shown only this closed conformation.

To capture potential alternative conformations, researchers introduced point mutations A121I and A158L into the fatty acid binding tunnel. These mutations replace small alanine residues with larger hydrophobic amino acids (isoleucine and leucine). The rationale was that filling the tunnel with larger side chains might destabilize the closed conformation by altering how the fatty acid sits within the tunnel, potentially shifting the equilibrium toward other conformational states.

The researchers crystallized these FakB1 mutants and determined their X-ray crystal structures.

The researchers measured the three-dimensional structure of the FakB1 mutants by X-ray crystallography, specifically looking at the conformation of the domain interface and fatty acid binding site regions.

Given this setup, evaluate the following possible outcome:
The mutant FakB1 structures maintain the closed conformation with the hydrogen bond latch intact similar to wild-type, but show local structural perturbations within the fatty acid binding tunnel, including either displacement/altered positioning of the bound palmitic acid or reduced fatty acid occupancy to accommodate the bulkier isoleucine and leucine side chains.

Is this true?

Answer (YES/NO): NO